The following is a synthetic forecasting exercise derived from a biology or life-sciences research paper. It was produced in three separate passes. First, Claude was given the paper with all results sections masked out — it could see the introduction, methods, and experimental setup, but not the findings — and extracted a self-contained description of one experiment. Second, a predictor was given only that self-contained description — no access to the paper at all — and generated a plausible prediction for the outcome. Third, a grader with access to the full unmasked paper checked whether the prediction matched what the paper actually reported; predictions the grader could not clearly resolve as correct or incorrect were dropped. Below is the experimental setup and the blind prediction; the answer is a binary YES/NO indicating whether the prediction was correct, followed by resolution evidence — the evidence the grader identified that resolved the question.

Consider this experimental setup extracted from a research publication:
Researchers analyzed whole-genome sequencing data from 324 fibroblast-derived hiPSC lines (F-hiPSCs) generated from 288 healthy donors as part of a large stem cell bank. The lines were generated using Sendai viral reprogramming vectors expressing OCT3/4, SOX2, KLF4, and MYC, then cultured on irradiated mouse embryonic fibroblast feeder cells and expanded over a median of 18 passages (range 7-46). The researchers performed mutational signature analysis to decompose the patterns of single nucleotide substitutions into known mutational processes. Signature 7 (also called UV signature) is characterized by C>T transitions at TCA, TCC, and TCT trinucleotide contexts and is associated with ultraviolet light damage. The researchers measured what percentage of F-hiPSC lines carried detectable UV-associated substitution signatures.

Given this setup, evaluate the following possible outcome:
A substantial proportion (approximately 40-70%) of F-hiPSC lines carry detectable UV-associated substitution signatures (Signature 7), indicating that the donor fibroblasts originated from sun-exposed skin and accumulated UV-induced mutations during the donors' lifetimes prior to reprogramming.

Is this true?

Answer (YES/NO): NO